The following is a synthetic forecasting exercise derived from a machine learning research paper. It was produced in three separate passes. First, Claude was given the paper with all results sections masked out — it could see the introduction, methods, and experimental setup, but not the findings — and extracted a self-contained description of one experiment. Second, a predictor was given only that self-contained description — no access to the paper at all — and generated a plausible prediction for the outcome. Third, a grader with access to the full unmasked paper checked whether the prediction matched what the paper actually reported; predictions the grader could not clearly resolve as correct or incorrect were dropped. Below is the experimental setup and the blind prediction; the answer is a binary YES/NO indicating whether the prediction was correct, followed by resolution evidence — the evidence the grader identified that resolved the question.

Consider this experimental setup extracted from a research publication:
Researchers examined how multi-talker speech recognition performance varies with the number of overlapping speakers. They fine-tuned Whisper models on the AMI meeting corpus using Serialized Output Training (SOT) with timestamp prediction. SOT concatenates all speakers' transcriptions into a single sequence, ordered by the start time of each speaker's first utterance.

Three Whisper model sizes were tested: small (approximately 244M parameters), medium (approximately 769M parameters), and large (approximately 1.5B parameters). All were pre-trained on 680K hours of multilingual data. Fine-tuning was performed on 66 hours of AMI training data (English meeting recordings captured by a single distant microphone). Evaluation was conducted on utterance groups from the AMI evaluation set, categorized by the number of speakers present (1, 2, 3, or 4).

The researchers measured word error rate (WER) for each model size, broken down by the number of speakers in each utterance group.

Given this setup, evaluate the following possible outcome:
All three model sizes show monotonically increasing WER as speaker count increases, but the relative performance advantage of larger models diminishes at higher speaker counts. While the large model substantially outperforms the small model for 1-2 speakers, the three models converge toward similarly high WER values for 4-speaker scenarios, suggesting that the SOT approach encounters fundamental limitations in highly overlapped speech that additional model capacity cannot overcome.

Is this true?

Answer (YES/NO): NO